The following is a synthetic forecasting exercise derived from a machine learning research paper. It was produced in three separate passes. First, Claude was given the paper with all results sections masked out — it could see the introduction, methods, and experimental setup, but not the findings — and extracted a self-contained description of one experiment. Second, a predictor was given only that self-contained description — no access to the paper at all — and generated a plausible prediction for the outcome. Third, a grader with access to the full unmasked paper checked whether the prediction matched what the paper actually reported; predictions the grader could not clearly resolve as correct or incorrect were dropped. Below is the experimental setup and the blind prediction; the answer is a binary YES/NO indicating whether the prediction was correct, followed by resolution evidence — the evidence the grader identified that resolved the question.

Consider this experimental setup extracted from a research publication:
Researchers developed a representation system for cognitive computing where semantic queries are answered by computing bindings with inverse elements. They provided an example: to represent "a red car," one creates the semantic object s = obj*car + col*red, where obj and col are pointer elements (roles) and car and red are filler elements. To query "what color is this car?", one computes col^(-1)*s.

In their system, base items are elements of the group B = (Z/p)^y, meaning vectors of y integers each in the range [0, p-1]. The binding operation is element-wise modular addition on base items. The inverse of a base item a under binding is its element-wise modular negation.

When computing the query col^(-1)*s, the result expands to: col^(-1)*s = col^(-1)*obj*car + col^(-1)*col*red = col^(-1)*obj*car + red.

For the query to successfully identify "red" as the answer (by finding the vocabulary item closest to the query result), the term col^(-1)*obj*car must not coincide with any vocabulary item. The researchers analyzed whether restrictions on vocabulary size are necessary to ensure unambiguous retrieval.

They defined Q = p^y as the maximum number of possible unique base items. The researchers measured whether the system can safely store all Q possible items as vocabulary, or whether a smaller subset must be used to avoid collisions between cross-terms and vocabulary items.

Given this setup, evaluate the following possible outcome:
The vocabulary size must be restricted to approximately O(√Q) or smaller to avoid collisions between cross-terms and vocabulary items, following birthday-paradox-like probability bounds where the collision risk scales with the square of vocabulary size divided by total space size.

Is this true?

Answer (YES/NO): YES